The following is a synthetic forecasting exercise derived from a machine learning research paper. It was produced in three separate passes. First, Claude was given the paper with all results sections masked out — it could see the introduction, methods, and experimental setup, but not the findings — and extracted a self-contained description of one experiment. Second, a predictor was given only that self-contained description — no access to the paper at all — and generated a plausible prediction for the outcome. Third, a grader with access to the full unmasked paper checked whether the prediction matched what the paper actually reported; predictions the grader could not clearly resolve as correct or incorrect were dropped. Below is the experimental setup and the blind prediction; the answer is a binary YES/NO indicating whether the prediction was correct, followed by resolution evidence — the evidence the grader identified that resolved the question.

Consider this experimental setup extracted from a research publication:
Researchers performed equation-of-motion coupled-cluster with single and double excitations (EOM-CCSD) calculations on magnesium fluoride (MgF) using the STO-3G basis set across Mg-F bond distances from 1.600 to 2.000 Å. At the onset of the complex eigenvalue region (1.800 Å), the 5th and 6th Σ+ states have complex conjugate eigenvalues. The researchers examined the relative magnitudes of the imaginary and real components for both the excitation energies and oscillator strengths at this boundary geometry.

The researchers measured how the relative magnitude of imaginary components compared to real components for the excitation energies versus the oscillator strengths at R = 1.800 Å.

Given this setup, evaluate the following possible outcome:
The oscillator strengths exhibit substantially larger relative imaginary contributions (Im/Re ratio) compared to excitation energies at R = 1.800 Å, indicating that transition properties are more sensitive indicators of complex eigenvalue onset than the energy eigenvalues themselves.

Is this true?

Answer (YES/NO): YES